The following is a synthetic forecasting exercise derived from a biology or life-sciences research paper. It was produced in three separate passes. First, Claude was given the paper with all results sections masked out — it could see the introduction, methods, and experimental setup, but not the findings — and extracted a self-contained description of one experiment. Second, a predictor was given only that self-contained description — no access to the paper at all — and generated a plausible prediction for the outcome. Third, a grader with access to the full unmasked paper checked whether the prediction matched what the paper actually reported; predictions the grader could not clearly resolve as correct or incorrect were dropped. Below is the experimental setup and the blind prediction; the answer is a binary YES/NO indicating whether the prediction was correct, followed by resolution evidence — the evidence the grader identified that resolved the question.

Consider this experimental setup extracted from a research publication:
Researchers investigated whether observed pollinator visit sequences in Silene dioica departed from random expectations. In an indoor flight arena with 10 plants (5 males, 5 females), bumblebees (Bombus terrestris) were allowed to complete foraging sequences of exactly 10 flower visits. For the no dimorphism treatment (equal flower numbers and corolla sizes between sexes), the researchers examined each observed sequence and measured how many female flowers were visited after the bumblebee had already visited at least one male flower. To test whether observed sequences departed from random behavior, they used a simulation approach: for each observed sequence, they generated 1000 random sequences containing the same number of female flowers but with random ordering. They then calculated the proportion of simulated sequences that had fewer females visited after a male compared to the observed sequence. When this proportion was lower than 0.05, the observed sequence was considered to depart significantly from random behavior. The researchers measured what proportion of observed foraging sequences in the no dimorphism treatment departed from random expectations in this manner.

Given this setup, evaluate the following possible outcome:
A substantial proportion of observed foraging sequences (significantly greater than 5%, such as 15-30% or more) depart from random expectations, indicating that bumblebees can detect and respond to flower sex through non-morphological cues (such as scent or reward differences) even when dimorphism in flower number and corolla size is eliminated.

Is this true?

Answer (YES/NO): YES